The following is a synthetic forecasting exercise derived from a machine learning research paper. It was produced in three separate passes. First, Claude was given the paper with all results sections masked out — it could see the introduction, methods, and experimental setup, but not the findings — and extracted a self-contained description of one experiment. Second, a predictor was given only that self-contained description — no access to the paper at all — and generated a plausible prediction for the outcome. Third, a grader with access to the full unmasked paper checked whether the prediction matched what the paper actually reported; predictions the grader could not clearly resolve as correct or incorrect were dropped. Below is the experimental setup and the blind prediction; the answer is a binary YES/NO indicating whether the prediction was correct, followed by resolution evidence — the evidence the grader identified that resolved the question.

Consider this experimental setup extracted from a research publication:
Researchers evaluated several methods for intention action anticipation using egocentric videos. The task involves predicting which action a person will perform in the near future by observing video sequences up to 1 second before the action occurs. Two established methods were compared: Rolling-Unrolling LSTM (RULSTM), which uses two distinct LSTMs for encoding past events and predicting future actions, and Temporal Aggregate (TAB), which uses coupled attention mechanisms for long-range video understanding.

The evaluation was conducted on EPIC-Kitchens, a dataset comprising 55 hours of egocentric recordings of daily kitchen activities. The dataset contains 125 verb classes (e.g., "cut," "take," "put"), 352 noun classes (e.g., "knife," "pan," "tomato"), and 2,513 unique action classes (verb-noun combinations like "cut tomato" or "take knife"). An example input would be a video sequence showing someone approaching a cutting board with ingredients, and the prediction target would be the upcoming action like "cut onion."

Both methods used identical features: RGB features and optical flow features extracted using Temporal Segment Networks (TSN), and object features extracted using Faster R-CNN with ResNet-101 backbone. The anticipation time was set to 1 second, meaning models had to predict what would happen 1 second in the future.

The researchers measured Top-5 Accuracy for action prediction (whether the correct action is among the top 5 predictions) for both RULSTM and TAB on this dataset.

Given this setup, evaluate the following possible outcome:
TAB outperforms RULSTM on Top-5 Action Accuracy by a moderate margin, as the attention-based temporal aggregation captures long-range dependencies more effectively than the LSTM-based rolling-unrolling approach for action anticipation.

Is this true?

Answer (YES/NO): NO